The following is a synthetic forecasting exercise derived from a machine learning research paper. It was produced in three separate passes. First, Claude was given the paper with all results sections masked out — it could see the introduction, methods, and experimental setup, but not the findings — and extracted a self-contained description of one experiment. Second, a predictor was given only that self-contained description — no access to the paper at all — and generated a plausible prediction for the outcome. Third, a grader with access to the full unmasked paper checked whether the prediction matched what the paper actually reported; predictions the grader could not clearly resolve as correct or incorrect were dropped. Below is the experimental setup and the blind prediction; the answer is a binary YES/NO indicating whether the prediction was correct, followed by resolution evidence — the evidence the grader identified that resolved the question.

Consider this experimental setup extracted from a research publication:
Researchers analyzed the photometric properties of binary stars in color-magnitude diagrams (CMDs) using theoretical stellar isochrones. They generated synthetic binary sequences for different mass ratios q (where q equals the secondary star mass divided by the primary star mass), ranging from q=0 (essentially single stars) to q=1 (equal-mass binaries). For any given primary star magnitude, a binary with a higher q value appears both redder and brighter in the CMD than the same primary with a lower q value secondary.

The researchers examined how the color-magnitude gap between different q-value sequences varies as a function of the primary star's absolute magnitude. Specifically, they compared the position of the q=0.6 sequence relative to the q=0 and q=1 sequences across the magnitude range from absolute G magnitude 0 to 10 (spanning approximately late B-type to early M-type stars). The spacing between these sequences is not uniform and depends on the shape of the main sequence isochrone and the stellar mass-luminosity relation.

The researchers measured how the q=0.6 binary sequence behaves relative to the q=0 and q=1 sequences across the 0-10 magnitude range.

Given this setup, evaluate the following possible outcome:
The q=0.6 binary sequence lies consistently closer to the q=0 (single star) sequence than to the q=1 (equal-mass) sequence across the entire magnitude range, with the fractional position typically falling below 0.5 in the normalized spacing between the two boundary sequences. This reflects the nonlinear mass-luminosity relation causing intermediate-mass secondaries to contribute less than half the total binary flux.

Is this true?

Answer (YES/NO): NO